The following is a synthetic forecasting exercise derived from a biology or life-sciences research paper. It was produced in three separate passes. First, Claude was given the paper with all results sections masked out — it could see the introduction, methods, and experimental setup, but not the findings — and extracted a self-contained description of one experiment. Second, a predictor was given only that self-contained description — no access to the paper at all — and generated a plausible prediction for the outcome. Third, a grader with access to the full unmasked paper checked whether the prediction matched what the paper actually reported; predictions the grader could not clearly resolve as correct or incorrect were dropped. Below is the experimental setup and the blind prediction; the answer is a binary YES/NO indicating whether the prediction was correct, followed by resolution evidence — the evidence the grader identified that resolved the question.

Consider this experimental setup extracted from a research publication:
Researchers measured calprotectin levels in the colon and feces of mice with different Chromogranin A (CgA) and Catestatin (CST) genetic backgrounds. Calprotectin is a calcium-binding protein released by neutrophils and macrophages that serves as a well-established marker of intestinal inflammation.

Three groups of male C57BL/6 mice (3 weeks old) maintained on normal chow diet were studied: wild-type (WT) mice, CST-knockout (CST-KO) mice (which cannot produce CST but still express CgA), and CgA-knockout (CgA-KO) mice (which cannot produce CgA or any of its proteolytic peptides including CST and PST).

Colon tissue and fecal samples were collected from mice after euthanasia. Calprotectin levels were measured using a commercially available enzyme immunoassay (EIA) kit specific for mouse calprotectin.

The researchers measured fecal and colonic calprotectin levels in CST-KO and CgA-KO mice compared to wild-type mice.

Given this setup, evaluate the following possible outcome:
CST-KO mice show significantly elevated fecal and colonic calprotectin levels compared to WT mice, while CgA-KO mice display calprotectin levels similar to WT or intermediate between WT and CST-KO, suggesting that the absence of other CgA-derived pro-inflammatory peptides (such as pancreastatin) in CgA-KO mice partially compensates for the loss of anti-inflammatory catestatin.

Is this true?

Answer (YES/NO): NO